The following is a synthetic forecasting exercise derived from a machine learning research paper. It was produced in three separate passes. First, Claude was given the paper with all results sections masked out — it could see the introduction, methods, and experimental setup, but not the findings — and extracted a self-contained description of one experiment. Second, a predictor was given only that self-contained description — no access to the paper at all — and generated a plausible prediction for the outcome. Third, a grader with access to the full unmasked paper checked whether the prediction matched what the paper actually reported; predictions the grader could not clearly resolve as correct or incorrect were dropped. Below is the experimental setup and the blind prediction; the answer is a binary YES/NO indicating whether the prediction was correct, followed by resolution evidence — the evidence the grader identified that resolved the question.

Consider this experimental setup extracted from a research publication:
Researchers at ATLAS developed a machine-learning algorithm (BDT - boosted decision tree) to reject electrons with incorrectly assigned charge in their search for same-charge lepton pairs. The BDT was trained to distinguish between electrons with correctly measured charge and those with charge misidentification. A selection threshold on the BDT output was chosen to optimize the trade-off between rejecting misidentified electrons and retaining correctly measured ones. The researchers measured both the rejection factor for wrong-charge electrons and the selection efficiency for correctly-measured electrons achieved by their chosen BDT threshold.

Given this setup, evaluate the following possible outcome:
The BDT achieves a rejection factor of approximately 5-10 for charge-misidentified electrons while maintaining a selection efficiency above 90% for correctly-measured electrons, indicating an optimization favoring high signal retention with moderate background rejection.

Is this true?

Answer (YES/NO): YES